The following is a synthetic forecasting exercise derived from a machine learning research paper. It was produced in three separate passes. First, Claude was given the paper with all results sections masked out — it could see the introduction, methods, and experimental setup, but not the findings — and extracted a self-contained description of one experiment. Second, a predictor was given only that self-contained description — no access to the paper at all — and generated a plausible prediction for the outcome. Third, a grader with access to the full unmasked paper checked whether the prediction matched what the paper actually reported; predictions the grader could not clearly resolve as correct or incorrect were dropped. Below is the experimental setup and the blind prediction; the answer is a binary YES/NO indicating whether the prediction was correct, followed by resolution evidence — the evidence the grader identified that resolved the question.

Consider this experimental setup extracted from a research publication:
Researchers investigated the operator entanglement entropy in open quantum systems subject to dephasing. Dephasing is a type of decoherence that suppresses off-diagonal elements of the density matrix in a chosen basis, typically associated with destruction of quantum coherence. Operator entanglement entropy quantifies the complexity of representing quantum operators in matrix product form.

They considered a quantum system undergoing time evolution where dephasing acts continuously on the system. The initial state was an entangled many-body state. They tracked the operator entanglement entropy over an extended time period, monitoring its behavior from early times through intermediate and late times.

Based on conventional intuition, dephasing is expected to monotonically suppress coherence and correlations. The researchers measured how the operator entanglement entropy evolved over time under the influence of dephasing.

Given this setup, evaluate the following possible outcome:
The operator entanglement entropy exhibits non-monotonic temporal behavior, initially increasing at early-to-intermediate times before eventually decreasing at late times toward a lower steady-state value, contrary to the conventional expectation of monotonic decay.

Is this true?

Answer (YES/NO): YES